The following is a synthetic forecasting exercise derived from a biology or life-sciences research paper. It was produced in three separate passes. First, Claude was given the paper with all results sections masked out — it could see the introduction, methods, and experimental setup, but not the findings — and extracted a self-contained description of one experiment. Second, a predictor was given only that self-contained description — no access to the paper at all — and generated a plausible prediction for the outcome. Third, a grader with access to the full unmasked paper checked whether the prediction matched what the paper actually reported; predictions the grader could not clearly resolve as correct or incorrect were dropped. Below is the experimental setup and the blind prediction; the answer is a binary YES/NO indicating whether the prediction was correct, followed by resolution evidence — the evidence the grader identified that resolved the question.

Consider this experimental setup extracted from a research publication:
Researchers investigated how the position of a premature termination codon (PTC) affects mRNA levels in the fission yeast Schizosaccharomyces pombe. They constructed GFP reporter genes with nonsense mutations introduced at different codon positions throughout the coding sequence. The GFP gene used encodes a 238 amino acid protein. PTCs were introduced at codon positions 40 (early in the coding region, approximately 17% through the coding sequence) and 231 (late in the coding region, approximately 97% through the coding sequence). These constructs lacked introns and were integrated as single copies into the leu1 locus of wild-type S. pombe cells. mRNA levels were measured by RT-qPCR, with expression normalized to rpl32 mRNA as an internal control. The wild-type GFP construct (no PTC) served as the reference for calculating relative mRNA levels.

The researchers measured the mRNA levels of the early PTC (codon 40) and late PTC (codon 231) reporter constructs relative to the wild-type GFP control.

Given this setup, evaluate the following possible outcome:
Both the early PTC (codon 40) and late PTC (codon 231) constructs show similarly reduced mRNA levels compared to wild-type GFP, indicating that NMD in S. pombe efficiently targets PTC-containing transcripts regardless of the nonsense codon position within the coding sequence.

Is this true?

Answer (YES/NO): NO